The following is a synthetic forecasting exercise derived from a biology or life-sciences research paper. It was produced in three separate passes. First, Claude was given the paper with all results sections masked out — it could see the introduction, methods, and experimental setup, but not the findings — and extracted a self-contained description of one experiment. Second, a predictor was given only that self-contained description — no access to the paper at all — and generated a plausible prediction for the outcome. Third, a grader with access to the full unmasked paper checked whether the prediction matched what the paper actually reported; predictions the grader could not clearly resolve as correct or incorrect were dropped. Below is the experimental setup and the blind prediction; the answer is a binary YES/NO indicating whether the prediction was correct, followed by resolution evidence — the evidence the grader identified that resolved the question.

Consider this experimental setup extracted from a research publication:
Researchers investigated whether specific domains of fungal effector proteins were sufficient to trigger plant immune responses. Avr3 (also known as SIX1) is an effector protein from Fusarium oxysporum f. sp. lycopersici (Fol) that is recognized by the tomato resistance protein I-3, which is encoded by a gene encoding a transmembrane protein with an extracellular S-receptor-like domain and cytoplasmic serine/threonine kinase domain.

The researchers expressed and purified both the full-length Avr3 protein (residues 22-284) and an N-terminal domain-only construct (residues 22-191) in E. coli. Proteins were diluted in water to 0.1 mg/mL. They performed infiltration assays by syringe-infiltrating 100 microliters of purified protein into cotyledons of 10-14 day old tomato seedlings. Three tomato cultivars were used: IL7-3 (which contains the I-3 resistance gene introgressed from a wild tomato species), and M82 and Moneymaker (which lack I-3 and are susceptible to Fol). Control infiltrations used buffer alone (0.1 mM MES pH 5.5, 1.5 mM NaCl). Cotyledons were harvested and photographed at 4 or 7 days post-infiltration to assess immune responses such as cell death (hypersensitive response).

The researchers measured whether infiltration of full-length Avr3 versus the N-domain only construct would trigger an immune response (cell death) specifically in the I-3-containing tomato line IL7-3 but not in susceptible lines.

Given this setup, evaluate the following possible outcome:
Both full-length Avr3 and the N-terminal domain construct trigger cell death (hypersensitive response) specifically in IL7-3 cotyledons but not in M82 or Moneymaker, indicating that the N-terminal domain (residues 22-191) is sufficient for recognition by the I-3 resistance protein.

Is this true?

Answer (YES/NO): YES